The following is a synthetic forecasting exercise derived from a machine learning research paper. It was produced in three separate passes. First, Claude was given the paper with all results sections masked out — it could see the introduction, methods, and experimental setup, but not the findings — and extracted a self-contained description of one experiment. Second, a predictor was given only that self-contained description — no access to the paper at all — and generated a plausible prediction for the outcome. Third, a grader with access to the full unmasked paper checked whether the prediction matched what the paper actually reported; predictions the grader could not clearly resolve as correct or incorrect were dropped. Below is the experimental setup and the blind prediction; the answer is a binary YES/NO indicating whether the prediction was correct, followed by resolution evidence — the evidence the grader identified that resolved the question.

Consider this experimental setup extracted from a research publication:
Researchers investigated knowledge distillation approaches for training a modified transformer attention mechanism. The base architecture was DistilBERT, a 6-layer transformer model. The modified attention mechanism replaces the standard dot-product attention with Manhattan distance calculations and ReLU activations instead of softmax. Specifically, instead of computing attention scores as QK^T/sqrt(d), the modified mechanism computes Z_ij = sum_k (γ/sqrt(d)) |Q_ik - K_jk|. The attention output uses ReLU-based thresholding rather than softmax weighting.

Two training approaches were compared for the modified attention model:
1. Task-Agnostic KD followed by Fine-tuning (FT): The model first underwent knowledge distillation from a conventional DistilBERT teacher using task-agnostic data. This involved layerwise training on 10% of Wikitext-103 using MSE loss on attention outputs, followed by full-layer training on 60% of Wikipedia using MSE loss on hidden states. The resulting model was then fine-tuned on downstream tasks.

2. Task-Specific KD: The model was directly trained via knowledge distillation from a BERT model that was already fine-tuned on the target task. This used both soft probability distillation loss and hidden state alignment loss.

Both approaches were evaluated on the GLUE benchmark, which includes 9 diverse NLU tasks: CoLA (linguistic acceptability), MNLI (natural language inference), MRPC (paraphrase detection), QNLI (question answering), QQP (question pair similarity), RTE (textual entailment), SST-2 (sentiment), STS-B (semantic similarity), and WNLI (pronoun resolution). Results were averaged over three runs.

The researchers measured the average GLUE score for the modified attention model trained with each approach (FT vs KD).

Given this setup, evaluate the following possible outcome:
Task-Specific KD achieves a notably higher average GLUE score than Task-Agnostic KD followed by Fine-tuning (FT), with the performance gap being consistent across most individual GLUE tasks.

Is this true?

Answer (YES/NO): NO